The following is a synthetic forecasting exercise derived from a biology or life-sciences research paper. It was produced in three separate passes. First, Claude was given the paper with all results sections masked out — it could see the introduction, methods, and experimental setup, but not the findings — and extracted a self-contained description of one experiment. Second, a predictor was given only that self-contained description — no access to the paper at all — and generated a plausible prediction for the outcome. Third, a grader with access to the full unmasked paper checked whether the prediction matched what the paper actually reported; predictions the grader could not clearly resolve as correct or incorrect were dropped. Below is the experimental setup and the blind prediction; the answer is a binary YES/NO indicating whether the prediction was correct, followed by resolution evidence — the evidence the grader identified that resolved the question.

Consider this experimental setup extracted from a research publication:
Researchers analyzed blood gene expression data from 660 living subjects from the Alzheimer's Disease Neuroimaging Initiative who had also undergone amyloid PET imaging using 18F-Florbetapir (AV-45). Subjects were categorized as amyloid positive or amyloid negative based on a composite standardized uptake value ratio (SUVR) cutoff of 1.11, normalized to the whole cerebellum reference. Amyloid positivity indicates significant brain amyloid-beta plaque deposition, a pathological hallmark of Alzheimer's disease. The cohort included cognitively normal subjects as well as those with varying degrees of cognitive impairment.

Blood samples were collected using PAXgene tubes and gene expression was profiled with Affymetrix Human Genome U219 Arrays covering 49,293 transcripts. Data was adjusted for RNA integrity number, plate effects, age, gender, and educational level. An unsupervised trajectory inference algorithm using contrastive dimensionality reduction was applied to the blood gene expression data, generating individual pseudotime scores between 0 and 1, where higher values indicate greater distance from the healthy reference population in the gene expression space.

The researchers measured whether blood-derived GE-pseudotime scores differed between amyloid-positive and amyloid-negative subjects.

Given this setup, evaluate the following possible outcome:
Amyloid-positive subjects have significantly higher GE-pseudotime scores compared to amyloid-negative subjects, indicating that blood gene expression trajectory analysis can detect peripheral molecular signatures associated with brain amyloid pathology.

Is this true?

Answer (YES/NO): YES